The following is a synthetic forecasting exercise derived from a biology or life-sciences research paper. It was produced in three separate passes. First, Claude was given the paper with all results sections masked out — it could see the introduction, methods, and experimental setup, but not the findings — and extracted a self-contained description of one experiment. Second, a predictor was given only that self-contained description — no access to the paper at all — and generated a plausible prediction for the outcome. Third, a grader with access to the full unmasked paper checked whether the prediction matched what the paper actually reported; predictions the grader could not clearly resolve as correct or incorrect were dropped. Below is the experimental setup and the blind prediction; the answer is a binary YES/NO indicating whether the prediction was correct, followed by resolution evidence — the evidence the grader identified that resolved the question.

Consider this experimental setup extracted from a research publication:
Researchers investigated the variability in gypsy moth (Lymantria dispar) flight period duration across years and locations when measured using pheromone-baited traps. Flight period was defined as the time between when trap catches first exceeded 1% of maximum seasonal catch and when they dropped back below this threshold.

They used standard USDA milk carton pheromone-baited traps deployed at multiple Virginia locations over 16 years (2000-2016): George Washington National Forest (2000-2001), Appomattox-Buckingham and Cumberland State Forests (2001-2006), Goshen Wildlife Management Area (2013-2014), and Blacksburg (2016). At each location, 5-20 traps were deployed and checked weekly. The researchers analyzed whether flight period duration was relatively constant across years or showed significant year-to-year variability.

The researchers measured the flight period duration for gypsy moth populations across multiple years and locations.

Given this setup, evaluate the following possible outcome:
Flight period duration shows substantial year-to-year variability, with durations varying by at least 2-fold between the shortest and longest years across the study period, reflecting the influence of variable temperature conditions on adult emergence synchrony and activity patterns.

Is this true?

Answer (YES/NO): NO